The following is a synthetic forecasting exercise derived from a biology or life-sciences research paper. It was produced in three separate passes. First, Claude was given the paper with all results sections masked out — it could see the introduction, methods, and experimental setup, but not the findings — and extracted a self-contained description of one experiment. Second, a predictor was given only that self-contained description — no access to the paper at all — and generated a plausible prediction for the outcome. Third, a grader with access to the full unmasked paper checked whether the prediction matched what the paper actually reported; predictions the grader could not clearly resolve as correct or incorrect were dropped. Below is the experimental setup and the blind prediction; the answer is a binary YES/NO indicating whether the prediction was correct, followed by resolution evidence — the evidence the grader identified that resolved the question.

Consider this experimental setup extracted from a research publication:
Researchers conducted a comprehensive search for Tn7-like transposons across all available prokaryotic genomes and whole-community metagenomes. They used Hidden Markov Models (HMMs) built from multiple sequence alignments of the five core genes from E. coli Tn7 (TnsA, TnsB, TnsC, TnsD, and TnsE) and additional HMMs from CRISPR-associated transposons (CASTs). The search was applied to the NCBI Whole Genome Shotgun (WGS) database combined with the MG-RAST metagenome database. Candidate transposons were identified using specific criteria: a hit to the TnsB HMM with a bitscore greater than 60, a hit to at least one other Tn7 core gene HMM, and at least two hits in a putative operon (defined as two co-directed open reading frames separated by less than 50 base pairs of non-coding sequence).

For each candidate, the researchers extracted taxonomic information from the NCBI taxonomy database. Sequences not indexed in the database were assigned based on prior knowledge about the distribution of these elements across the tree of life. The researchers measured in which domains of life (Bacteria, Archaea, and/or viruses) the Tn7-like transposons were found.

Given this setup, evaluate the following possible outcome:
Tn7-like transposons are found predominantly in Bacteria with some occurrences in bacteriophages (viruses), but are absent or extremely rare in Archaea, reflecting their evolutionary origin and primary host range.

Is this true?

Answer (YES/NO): NO